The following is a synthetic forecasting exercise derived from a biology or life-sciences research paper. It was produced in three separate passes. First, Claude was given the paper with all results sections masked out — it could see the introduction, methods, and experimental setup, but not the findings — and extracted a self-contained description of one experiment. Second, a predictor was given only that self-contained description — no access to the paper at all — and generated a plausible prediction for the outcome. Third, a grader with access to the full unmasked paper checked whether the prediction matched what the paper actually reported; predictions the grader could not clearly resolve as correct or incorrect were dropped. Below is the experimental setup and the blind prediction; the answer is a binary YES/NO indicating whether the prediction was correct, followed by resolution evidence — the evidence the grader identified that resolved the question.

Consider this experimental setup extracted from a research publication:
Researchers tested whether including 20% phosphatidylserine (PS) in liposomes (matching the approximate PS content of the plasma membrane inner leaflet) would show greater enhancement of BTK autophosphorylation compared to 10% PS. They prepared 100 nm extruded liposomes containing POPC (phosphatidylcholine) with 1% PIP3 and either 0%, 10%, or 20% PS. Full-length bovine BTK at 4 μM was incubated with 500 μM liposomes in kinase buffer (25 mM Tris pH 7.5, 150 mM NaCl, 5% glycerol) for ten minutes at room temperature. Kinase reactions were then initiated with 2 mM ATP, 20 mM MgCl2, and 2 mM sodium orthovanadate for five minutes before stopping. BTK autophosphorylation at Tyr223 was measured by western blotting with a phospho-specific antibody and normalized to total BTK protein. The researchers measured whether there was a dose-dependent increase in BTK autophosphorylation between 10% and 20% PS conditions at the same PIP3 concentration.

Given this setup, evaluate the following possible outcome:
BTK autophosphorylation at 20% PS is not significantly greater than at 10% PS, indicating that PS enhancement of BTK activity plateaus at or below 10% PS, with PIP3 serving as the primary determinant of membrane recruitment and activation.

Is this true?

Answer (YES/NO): NO